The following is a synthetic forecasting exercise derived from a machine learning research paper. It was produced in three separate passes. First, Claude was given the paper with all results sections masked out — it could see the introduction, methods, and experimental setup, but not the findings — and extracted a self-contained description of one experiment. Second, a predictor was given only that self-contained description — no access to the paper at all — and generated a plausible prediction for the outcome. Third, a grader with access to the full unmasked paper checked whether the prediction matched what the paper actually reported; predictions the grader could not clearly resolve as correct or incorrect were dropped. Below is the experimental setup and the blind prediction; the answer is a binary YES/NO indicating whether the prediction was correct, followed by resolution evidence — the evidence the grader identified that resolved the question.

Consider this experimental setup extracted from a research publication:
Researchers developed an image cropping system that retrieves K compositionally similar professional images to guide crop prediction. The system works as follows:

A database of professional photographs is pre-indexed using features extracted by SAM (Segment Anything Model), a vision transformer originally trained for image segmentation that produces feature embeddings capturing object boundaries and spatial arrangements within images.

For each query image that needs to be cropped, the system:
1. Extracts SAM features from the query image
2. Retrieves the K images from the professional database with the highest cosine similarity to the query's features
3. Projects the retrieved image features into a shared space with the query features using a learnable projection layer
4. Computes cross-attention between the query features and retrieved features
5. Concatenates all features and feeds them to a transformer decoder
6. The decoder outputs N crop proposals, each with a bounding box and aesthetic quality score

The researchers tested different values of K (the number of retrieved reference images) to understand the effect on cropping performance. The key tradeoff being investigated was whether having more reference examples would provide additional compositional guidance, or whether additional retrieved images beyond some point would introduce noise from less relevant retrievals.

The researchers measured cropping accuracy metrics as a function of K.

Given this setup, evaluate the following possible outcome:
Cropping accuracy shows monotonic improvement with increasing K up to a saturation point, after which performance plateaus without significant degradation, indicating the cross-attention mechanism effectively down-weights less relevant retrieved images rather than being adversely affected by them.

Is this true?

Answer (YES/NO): YES